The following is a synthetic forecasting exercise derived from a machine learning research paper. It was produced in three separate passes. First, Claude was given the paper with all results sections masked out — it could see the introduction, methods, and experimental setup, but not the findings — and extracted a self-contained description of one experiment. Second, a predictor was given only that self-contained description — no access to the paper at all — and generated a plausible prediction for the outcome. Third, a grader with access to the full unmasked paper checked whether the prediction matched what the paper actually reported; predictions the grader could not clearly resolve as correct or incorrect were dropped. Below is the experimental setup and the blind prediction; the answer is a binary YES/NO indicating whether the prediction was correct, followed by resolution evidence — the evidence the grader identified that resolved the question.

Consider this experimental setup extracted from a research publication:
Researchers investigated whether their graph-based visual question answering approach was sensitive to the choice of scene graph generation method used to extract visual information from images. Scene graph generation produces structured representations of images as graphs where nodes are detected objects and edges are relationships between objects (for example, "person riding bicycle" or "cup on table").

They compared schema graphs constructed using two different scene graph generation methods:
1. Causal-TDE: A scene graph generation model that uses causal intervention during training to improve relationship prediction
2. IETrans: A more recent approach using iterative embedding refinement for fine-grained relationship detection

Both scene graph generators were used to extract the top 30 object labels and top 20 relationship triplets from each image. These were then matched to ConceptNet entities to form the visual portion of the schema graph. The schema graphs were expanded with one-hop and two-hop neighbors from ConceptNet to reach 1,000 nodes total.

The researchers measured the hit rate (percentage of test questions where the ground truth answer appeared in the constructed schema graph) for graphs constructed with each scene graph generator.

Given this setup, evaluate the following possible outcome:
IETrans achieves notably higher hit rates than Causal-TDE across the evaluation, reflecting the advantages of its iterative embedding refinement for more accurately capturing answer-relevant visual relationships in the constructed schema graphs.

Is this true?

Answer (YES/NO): NO